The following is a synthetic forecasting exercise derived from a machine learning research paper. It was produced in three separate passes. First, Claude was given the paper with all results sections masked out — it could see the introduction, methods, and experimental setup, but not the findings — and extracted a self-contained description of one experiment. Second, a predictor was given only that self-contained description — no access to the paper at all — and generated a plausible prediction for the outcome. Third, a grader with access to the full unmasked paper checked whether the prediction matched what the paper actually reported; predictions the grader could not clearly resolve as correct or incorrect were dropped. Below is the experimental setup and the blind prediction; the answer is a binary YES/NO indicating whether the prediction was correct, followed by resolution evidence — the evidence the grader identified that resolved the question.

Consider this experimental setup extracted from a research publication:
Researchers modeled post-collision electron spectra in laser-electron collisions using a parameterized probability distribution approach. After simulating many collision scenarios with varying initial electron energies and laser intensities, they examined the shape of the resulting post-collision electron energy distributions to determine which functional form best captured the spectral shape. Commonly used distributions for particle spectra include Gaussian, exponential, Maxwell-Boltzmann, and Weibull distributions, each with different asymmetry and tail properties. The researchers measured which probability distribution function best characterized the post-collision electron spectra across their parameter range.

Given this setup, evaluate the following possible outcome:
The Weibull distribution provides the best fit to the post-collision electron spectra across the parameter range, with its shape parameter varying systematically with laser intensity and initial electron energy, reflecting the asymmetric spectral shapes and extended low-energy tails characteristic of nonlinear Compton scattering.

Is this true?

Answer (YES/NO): NO